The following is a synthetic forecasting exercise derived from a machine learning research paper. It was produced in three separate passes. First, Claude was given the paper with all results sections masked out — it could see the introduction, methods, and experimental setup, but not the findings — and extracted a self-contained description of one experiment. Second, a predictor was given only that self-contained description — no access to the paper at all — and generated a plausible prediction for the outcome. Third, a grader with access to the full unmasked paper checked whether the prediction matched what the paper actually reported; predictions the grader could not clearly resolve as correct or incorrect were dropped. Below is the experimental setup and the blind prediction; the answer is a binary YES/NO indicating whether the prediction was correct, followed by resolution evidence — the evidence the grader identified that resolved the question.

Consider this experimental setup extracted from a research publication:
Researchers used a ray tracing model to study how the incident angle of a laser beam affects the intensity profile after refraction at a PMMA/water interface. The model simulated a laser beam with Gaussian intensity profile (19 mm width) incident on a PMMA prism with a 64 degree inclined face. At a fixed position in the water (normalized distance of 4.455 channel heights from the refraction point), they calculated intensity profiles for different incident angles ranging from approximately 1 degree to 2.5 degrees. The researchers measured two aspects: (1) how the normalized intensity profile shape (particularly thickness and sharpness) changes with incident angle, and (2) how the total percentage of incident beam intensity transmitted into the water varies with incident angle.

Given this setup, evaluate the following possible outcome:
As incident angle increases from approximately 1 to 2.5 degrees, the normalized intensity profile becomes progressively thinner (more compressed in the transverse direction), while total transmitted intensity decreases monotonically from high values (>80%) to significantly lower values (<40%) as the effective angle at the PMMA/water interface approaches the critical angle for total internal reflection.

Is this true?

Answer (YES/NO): NO